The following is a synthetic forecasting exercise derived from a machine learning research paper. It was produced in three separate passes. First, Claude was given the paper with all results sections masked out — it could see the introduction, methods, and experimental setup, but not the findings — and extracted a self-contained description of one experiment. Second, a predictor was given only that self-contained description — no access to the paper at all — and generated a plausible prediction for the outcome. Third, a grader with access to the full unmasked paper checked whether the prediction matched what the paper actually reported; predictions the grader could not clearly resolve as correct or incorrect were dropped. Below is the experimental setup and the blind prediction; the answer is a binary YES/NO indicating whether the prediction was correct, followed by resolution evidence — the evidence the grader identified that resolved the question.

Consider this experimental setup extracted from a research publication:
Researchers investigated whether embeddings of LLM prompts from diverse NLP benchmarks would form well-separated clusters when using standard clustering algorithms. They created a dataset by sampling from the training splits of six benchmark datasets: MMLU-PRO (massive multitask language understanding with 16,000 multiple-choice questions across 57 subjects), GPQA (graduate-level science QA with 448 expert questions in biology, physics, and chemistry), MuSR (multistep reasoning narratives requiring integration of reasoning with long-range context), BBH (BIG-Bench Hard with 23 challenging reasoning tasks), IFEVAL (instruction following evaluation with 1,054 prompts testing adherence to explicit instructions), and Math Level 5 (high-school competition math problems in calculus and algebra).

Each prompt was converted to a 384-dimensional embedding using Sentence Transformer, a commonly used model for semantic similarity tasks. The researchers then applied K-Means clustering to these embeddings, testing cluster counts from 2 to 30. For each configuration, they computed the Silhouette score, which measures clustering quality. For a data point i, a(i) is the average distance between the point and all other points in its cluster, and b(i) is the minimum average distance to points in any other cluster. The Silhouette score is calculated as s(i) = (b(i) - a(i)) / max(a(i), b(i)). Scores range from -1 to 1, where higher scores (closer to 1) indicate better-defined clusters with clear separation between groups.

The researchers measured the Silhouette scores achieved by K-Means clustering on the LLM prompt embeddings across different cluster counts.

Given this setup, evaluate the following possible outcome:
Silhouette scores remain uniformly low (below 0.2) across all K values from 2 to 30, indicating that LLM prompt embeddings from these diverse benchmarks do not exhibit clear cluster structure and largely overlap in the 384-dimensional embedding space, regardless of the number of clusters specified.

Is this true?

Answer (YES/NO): NO